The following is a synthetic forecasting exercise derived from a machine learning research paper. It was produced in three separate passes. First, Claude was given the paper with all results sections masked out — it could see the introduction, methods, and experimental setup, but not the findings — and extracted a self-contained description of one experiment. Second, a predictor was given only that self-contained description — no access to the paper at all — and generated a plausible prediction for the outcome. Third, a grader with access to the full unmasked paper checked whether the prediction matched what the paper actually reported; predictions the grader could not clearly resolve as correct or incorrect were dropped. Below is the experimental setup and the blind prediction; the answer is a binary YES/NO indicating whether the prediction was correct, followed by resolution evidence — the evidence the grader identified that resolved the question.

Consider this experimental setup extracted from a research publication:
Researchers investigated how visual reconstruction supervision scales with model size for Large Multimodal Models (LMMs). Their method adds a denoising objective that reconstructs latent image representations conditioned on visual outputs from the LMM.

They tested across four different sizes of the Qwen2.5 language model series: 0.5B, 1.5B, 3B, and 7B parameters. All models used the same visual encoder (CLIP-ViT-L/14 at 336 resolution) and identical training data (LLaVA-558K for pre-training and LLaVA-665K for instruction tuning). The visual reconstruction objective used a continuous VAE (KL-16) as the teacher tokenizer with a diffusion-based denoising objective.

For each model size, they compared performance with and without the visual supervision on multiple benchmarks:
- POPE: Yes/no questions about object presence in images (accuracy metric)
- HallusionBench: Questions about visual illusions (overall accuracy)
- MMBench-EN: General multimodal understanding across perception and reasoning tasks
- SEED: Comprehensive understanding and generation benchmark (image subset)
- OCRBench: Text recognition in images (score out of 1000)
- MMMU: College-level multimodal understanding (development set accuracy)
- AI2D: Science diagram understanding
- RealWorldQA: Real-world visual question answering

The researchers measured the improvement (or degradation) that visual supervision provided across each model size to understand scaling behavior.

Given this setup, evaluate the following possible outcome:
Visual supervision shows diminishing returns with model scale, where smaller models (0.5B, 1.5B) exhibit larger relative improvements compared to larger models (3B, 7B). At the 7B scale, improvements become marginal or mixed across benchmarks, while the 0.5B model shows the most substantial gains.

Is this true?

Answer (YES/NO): NO